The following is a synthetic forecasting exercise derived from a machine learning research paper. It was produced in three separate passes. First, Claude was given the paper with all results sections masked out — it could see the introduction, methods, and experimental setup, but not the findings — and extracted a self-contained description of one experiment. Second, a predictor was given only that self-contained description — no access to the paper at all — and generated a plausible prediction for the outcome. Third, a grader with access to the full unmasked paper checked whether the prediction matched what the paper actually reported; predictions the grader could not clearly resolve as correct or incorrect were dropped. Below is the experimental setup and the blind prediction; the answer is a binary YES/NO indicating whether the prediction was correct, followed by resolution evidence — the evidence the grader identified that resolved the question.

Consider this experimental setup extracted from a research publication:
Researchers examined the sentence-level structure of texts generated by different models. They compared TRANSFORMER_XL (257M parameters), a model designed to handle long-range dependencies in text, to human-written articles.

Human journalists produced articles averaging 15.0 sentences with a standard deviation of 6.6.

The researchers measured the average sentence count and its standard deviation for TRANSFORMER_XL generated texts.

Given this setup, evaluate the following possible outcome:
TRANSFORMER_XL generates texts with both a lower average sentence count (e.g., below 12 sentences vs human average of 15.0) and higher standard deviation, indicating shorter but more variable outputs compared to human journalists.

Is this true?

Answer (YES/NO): NO